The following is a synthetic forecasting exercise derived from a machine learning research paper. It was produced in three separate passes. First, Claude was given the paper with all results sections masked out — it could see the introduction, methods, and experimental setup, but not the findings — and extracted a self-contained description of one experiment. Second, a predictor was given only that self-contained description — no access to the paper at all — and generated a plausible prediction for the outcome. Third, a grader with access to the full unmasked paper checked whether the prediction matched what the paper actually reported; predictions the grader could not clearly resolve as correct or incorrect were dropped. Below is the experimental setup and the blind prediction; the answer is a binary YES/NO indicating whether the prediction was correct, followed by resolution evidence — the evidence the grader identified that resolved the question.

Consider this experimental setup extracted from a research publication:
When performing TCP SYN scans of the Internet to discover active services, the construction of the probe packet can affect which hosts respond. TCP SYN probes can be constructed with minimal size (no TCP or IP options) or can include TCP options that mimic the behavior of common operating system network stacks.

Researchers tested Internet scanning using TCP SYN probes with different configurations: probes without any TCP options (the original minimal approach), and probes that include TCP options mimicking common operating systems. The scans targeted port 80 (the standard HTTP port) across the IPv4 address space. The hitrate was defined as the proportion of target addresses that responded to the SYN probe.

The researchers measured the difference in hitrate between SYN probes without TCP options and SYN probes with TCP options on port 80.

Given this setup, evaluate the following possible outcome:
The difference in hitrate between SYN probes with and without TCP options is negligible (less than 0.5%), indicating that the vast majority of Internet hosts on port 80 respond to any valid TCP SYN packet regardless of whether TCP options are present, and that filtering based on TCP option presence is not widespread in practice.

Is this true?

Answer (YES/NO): NO